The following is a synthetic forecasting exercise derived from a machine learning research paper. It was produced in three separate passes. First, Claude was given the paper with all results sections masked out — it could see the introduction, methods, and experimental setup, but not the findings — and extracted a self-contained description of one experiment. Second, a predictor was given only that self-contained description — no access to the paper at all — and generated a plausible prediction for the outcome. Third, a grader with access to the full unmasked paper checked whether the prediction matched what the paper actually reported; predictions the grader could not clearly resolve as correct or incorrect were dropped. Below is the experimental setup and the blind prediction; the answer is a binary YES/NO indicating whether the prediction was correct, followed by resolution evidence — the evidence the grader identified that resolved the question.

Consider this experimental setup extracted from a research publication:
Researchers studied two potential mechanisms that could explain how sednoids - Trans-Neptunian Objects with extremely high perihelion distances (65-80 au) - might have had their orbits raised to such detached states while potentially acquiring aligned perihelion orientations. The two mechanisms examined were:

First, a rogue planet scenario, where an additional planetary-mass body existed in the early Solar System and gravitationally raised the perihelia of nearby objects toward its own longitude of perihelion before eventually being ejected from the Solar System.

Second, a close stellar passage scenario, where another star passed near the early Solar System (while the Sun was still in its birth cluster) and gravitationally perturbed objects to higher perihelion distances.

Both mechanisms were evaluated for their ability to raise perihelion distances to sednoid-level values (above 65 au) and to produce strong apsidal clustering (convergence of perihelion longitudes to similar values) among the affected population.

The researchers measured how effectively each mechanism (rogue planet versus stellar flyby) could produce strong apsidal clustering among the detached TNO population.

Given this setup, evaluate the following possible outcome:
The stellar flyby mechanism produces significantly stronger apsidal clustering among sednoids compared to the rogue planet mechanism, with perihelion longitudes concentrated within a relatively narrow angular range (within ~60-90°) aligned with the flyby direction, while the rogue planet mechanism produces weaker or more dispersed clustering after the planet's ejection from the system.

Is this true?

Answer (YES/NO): NO